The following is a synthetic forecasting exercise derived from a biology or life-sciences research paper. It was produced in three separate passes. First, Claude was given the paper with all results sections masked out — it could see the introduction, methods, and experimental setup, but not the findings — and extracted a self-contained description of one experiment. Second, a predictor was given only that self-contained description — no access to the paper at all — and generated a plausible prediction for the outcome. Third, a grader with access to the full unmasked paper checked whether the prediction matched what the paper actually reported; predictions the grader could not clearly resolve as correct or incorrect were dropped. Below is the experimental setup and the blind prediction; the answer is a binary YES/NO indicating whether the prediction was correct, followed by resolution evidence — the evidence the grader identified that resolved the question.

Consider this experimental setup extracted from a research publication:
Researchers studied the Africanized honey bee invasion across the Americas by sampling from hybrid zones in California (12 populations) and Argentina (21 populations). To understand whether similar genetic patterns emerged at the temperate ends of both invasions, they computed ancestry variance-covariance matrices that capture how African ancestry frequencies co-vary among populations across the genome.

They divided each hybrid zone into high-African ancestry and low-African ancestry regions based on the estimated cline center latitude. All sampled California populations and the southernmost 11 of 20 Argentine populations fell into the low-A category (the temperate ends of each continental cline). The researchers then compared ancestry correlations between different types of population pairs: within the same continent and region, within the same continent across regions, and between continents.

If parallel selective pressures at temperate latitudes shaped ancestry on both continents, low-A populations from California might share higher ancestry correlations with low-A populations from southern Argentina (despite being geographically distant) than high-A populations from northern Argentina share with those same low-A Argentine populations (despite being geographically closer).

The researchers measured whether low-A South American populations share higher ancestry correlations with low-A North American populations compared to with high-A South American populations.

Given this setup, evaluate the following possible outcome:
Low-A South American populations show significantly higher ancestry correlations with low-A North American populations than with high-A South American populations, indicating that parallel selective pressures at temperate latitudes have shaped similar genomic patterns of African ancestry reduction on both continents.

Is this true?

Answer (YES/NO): YES